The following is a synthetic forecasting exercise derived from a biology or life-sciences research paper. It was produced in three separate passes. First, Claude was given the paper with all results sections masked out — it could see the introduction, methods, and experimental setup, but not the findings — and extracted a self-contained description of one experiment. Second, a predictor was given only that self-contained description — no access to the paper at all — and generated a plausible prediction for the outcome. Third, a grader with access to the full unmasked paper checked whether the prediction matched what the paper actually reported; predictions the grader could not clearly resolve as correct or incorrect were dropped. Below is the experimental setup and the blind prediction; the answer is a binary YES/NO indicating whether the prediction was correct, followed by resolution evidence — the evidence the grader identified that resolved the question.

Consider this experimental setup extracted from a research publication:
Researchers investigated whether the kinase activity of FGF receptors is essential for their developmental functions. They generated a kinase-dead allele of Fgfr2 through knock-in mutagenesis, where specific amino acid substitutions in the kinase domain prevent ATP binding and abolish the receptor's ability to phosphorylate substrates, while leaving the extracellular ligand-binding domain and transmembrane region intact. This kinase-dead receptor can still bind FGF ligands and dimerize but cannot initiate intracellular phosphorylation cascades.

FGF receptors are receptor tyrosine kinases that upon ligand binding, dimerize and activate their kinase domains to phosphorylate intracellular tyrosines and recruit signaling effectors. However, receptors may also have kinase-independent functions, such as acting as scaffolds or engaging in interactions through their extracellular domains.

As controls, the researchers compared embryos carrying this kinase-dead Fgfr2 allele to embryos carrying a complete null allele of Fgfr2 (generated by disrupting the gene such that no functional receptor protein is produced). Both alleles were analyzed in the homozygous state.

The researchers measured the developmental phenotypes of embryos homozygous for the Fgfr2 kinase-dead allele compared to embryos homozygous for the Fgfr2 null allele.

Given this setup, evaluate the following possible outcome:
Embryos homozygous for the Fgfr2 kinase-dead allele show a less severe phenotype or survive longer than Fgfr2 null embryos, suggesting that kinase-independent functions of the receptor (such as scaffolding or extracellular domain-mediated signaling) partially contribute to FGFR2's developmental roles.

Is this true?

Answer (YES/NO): NO